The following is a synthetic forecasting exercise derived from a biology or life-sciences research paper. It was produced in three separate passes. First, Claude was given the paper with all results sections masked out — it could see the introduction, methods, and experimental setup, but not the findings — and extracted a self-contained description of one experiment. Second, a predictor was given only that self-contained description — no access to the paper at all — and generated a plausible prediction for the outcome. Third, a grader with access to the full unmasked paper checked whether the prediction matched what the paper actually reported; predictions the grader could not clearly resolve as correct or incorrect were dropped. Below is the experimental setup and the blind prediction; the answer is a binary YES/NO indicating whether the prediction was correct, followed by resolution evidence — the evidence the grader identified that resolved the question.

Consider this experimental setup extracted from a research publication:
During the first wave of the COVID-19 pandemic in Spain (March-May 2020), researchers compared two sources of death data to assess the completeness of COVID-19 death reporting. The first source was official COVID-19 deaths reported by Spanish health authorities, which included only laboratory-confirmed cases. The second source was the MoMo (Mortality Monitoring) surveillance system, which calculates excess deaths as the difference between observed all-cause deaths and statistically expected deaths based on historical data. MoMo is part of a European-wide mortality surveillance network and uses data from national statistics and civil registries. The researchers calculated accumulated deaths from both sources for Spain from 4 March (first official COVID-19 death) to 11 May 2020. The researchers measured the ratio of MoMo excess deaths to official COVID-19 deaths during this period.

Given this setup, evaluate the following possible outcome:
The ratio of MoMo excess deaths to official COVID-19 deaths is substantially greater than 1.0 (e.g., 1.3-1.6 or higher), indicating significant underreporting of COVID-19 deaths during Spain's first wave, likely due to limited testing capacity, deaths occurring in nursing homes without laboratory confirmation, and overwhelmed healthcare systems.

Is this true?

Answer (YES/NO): YES